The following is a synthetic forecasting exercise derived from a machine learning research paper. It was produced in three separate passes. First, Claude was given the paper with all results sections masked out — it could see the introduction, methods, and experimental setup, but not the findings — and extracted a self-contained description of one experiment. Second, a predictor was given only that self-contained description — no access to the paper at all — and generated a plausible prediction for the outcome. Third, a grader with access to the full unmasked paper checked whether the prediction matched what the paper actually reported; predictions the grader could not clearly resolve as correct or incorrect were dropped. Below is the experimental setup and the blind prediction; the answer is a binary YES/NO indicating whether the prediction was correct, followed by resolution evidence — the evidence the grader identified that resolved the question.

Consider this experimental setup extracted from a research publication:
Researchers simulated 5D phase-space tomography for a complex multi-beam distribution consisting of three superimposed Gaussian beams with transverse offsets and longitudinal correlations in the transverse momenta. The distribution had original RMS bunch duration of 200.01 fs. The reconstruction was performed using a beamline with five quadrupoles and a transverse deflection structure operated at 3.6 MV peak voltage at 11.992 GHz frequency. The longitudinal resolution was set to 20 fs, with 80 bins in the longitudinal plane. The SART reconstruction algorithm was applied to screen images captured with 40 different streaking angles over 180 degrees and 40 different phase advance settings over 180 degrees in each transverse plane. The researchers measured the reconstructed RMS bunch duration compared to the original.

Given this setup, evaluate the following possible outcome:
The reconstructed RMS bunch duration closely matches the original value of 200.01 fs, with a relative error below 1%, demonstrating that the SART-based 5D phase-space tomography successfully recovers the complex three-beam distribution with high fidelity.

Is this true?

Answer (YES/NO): NO